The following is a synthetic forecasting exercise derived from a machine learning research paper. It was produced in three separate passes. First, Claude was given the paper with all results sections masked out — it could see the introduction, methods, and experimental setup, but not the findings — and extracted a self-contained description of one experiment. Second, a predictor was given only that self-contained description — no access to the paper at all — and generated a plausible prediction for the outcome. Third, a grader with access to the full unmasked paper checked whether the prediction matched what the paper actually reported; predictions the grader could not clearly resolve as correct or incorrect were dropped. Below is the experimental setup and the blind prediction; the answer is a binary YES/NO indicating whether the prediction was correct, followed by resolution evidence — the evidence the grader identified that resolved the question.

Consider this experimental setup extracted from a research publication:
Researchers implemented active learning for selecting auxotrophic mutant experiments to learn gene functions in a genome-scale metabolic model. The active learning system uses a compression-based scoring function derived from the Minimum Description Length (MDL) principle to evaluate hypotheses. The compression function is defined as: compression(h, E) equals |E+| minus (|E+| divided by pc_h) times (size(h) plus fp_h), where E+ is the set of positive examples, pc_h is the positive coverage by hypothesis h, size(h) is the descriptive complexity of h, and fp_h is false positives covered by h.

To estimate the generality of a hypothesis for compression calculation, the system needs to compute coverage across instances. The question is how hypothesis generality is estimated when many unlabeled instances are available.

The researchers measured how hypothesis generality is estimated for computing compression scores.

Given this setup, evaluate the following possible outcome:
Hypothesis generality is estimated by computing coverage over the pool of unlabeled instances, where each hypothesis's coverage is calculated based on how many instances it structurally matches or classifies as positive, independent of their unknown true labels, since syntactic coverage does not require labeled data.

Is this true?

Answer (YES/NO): YES